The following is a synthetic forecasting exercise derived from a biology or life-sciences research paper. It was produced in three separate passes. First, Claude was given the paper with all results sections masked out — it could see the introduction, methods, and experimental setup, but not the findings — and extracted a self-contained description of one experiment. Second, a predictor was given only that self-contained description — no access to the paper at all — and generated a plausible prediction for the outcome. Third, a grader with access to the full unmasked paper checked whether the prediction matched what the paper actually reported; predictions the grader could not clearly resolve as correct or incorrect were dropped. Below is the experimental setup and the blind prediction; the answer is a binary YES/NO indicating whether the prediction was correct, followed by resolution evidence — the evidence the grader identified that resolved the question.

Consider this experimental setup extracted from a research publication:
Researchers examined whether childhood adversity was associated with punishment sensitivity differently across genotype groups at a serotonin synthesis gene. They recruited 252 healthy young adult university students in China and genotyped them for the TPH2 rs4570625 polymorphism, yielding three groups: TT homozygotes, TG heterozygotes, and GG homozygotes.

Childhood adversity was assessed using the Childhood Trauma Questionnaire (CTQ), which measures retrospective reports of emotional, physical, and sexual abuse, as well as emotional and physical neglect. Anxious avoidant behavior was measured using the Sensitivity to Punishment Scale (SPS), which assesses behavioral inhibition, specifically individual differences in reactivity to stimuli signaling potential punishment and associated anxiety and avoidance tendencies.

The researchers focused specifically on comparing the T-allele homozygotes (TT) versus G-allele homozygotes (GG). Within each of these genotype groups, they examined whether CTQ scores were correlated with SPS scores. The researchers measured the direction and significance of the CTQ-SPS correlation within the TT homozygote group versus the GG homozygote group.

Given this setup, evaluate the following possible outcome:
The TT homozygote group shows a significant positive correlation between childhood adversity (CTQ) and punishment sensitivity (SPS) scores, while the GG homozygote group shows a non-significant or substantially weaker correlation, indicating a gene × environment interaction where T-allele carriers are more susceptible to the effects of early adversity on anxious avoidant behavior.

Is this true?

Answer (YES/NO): YES